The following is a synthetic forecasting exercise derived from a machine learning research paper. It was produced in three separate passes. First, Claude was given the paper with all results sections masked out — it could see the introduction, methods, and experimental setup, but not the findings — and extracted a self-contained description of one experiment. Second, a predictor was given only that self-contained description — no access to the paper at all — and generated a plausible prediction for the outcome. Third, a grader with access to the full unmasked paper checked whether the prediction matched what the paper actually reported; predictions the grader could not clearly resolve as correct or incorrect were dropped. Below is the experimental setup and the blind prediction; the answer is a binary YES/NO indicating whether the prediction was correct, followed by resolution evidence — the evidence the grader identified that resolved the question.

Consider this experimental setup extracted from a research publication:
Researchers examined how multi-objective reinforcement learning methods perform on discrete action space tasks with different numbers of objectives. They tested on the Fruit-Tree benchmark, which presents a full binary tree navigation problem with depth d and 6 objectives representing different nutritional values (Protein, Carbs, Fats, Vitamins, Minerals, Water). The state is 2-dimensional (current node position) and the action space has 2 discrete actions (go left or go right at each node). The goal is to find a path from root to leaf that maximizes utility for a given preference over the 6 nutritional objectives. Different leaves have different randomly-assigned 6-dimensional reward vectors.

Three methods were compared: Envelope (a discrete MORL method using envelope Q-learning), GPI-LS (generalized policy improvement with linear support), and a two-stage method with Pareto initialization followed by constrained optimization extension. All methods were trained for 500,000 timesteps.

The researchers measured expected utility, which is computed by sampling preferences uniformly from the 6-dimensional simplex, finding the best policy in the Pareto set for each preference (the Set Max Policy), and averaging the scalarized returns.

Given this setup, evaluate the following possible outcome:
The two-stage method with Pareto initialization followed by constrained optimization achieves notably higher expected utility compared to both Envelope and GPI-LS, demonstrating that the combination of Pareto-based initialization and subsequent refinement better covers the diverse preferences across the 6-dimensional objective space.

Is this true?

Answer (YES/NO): YES